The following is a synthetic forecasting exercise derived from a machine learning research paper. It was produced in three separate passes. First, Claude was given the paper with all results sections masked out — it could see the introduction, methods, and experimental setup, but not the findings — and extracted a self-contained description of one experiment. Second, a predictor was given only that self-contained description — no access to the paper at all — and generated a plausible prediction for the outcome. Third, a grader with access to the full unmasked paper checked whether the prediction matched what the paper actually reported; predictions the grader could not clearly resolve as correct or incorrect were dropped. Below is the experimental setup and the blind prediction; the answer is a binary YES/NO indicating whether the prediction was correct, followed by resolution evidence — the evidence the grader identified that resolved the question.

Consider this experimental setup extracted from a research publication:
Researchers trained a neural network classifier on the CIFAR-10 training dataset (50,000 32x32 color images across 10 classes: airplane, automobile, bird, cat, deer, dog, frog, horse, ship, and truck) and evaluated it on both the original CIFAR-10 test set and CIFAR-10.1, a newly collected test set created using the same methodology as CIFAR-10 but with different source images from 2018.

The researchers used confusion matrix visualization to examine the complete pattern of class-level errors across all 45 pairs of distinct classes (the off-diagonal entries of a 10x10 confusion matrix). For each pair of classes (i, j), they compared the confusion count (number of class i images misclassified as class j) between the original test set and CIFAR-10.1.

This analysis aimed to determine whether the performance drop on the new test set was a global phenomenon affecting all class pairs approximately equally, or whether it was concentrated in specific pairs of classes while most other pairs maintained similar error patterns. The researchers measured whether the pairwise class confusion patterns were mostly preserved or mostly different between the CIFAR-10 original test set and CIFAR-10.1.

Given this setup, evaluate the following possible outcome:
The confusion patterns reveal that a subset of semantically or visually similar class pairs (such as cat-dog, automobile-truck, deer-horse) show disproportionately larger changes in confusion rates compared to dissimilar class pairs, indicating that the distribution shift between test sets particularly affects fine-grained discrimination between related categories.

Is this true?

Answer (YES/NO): NO